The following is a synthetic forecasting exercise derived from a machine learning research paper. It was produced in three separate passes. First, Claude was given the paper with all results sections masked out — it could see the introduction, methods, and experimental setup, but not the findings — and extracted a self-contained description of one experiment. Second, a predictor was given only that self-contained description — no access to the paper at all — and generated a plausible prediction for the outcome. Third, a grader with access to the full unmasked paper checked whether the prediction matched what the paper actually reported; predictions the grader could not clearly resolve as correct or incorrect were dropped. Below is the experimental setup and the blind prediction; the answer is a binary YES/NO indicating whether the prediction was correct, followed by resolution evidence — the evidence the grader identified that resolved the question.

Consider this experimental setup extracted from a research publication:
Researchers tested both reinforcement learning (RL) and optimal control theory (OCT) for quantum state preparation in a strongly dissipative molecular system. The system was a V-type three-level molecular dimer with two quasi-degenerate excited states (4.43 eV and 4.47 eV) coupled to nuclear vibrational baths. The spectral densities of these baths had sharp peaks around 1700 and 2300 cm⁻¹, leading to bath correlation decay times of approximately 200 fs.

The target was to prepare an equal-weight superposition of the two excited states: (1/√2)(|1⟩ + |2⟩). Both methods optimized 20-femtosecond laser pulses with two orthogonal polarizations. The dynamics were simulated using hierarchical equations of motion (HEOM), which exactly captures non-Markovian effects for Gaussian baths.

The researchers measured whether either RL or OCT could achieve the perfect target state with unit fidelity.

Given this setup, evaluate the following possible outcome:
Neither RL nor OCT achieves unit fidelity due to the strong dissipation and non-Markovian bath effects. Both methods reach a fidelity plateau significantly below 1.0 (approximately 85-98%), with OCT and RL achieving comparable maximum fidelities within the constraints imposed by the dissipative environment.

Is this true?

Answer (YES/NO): NO